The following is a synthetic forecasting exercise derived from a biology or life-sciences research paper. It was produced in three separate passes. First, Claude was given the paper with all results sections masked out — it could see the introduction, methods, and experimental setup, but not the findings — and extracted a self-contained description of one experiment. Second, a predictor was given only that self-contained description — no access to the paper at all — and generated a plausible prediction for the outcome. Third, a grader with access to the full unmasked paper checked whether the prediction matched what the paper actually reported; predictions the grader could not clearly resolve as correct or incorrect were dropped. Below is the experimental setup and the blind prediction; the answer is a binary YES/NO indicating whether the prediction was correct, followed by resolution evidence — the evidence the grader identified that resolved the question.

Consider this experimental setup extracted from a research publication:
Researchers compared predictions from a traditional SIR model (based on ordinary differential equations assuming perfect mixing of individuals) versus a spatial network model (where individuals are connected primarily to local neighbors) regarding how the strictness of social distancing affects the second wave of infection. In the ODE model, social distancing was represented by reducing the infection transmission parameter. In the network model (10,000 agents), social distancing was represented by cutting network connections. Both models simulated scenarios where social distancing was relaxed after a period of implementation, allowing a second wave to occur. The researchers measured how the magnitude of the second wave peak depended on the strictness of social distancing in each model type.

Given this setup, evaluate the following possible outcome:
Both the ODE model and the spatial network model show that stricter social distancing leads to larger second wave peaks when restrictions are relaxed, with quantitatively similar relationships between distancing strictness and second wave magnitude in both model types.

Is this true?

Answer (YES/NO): NO